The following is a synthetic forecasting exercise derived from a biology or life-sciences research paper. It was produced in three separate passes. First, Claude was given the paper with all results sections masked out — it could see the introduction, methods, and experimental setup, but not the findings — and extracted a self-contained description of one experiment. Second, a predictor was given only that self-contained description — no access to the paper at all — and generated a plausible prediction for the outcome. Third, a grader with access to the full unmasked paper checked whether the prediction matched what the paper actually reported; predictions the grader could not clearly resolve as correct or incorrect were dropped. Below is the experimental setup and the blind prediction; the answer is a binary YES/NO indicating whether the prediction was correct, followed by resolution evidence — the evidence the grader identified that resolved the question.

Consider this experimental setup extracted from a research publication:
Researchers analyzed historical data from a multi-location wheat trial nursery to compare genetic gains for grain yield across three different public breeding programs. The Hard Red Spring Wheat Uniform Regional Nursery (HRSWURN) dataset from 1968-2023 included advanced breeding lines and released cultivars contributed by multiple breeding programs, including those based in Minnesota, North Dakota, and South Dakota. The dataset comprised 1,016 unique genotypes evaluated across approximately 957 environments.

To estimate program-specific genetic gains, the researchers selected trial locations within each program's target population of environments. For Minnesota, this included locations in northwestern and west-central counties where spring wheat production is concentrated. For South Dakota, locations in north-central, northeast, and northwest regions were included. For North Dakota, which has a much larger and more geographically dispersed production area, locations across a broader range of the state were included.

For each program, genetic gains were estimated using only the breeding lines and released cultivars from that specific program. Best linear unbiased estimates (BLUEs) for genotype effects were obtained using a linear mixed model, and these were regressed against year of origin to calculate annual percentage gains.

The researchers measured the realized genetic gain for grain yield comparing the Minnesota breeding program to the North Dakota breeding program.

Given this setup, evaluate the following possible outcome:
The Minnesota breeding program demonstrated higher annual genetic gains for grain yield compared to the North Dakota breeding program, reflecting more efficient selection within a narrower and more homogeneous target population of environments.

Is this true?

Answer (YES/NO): YES